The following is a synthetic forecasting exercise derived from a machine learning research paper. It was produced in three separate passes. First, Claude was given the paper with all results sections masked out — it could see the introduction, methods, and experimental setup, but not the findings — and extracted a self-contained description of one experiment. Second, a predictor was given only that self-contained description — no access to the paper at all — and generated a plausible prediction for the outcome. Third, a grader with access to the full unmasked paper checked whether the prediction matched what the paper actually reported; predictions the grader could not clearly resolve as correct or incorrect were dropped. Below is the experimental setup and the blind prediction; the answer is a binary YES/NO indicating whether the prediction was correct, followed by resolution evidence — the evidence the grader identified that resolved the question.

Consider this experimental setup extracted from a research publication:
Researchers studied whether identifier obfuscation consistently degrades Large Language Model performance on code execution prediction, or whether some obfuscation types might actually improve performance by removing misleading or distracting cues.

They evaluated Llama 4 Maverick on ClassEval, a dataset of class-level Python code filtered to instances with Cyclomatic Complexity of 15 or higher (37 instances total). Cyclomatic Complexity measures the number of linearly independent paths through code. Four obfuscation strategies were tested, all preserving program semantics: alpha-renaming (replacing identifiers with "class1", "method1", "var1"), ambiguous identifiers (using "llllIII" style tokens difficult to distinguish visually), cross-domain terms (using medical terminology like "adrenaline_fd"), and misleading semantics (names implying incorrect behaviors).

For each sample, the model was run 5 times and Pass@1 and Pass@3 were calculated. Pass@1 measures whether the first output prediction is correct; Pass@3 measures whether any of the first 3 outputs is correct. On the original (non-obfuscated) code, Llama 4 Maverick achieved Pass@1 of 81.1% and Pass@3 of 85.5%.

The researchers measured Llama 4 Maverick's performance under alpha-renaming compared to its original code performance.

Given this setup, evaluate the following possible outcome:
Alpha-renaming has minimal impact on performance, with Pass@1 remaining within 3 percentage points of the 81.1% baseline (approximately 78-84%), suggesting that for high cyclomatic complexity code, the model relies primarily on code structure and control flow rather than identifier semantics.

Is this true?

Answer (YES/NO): YES